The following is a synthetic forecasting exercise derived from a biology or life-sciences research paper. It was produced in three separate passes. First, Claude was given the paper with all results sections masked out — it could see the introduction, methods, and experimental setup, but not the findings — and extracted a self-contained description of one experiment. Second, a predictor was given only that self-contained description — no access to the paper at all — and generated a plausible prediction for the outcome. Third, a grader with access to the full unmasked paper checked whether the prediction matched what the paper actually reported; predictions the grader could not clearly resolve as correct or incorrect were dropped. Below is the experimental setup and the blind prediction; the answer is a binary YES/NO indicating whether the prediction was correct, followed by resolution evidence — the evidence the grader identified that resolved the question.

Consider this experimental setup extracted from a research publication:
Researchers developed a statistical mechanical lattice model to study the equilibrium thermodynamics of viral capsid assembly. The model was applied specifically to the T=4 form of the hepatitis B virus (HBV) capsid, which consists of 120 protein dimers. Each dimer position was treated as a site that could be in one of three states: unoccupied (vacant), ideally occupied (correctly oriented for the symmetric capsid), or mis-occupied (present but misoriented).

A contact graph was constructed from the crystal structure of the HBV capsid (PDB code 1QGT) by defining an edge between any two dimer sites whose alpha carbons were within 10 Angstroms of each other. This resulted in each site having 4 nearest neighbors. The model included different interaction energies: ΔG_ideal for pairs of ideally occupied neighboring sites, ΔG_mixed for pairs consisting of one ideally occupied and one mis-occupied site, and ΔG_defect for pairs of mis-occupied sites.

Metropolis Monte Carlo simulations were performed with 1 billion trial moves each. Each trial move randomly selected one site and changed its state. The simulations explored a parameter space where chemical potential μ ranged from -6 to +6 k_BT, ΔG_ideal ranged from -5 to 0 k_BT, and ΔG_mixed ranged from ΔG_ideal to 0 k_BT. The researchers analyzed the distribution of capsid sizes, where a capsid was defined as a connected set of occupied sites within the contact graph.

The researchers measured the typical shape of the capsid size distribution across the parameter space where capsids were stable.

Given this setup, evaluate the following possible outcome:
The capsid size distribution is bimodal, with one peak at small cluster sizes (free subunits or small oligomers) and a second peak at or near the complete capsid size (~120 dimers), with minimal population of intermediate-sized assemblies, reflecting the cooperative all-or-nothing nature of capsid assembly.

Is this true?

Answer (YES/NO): YES